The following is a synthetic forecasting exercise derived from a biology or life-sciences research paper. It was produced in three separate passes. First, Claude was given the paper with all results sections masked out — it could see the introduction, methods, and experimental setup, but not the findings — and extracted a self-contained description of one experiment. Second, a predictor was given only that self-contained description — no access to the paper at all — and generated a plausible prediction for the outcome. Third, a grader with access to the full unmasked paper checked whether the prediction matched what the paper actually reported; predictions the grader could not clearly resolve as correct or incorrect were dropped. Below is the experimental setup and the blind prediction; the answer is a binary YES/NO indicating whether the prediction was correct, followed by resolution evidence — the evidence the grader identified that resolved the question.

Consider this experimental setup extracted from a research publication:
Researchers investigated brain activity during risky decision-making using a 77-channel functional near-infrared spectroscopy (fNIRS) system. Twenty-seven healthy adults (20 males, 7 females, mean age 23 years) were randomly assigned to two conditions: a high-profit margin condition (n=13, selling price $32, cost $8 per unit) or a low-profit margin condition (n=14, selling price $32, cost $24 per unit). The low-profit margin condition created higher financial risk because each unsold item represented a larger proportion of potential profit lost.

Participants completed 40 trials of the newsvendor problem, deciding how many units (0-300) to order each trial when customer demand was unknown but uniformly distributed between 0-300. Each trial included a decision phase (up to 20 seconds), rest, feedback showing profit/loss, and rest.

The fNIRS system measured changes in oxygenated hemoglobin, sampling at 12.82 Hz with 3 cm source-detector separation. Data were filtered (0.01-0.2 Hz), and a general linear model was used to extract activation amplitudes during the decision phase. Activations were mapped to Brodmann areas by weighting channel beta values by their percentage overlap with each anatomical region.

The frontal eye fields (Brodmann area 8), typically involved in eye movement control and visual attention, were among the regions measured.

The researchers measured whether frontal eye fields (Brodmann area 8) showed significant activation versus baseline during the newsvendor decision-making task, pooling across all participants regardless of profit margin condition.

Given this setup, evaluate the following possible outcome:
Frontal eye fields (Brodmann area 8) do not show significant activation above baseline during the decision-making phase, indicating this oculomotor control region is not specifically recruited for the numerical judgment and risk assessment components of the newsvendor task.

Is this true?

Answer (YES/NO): YES